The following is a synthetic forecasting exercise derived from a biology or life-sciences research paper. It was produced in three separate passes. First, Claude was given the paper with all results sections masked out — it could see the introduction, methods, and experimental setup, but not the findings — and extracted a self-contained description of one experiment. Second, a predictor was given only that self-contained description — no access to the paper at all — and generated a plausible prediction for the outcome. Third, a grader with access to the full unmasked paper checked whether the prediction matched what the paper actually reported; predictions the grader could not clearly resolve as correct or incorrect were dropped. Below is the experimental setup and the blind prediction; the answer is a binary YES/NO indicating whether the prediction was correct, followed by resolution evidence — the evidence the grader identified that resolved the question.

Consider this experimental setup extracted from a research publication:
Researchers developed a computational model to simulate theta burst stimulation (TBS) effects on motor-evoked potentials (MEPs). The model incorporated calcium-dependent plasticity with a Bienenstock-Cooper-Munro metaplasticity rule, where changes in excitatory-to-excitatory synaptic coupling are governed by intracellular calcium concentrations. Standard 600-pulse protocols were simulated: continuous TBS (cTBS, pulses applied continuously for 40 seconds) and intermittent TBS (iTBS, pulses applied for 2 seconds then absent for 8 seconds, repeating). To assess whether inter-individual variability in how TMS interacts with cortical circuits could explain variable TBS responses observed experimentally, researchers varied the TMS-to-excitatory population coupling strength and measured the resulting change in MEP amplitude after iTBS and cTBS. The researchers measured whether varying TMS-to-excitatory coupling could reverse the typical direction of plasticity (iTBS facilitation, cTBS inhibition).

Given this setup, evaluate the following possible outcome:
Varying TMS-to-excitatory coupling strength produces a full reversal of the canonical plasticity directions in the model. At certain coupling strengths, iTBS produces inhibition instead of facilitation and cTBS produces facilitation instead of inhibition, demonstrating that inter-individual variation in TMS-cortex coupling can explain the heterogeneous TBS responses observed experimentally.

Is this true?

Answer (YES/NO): YES